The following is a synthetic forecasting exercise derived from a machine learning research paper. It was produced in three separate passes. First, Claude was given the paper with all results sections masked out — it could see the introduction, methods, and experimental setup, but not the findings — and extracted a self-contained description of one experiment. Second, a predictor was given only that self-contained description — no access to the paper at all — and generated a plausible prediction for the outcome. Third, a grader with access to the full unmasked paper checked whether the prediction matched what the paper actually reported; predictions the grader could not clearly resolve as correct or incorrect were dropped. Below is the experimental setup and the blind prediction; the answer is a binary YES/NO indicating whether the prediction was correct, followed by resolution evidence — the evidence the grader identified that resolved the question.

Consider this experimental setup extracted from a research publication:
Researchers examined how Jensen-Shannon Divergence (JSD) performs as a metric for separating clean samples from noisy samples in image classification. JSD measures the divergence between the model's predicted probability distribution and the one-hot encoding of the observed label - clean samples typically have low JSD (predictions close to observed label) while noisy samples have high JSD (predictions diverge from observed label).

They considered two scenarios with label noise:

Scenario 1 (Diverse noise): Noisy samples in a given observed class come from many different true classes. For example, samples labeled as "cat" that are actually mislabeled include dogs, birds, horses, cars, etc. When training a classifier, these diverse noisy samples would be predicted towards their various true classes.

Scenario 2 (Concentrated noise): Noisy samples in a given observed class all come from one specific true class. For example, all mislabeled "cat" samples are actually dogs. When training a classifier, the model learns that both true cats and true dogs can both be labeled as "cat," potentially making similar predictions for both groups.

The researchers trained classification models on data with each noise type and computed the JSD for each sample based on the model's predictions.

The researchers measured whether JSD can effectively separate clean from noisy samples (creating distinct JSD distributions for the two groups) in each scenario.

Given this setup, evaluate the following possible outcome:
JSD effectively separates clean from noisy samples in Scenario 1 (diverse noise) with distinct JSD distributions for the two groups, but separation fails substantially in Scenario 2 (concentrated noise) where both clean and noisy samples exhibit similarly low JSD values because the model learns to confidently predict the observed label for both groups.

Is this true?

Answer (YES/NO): YES